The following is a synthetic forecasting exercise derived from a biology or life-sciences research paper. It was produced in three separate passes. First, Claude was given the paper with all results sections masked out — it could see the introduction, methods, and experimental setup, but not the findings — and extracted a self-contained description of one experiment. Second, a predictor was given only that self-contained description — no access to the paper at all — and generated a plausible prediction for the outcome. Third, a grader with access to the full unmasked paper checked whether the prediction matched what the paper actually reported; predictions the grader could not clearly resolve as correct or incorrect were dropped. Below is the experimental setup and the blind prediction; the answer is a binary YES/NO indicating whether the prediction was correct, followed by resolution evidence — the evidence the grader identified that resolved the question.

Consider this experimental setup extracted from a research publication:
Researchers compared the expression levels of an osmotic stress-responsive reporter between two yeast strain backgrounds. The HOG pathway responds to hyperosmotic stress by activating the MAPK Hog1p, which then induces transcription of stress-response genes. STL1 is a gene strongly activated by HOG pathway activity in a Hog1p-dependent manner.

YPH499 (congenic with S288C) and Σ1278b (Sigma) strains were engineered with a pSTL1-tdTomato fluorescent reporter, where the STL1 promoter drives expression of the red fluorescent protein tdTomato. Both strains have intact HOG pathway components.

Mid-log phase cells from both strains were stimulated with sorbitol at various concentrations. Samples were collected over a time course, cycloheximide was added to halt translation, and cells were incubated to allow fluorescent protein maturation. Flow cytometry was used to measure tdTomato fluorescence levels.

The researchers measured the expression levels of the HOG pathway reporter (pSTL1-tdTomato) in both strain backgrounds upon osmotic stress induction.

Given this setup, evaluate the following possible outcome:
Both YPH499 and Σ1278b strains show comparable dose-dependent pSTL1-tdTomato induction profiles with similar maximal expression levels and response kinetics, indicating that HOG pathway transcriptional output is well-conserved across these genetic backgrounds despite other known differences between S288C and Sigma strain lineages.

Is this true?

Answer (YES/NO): NO